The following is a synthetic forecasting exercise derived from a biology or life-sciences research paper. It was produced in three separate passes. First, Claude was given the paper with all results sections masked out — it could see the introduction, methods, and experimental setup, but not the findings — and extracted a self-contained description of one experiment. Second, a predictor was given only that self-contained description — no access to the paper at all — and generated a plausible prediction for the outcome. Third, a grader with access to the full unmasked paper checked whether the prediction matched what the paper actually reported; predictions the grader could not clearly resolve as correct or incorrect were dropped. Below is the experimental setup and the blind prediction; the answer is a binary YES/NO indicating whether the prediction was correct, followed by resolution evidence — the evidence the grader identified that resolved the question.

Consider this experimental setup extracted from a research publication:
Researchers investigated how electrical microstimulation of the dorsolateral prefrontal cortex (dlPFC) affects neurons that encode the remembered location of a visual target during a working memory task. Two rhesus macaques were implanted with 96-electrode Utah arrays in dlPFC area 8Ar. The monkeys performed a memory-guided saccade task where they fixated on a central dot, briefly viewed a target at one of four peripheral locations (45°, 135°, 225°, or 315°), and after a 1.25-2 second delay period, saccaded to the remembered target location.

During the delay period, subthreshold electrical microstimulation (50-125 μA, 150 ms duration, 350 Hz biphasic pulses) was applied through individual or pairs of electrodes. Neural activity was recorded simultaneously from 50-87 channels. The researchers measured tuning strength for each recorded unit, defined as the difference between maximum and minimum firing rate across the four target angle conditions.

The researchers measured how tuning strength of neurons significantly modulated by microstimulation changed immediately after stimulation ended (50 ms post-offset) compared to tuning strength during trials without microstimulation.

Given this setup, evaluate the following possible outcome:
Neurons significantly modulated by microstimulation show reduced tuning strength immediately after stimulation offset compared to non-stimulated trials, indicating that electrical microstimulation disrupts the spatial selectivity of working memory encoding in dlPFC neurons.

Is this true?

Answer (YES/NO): YES